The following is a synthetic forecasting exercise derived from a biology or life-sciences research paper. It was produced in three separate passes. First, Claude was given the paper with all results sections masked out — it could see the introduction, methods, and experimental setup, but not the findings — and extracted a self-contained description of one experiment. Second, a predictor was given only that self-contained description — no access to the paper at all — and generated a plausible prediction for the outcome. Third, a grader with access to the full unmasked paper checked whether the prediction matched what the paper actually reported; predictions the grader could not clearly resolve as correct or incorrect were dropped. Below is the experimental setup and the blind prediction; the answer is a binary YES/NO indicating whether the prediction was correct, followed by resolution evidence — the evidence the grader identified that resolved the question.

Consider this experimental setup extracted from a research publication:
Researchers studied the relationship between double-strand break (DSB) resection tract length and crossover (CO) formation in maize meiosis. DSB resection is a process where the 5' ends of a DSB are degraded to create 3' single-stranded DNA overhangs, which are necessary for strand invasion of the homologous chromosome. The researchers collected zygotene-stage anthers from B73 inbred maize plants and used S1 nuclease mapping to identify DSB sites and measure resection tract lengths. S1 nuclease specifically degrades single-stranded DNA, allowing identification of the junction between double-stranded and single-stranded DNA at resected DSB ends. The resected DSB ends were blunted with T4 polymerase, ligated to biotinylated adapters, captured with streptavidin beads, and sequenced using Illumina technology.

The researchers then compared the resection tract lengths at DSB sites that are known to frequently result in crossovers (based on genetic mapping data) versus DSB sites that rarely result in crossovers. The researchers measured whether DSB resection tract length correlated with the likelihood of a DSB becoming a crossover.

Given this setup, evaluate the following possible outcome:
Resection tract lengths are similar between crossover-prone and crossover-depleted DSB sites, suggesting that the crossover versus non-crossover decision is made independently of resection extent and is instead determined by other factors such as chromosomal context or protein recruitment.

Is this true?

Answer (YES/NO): NO